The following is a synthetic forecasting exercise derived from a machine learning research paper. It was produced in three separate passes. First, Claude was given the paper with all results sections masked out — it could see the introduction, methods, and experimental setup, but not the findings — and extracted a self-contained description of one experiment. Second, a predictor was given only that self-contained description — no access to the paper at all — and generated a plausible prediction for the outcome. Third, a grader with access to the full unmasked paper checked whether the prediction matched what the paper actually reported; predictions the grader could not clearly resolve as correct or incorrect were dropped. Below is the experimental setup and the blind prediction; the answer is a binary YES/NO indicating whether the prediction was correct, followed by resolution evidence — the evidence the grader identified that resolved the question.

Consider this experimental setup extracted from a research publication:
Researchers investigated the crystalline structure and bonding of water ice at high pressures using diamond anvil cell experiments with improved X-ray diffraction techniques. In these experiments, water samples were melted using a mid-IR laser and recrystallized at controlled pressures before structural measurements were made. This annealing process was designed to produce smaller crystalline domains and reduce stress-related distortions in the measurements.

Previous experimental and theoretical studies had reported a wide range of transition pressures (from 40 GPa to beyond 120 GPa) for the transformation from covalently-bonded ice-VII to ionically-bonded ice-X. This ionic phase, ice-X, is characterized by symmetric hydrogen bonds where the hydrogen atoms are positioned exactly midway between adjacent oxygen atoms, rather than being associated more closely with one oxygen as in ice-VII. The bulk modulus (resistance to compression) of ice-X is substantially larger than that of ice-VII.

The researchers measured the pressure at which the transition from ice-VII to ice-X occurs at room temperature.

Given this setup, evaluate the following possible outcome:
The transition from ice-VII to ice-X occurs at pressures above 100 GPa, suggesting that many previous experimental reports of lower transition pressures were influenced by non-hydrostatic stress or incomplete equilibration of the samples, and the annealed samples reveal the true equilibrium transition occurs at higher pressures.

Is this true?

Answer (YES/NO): NO